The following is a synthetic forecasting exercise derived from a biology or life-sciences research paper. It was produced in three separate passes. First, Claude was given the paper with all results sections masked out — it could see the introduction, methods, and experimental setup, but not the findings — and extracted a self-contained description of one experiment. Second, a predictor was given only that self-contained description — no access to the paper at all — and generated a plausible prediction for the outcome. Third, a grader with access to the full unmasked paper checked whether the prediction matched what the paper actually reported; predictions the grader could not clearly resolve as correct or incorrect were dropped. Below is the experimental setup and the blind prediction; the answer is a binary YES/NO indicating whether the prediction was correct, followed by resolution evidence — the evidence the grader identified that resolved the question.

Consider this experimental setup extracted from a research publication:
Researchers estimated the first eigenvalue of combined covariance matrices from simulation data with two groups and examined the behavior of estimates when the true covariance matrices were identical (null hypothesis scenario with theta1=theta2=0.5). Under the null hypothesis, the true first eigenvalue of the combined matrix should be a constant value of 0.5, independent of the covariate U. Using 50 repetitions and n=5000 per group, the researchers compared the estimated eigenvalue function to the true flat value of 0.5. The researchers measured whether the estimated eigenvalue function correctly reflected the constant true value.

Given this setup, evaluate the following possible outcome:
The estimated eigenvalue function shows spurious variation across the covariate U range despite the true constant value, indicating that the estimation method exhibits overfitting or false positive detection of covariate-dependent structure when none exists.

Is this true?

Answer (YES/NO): NO